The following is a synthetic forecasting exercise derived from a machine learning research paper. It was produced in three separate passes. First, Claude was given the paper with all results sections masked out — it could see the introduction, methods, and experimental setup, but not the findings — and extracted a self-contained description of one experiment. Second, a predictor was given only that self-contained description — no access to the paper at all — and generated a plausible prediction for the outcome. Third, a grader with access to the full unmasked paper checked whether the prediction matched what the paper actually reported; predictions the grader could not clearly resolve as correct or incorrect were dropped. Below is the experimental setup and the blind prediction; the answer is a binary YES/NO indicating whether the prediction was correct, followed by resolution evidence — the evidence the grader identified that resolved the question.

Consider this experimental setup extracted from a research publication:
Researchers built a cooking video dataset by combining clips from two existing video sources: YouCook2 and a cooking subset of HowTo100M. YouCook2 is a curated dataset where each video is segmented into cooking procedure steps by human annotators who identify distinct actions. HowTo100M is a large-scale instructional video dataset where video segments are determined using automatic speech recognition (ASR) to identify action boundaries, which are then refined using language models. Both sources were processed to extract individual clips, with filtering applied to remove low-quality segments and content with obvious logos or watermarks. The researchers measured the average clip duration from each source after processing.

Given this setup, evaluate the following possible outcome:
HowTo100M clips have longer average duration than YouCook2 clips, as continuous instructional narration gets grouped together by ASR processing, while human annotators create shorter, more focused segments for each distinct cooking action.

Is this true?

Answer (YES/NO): NO